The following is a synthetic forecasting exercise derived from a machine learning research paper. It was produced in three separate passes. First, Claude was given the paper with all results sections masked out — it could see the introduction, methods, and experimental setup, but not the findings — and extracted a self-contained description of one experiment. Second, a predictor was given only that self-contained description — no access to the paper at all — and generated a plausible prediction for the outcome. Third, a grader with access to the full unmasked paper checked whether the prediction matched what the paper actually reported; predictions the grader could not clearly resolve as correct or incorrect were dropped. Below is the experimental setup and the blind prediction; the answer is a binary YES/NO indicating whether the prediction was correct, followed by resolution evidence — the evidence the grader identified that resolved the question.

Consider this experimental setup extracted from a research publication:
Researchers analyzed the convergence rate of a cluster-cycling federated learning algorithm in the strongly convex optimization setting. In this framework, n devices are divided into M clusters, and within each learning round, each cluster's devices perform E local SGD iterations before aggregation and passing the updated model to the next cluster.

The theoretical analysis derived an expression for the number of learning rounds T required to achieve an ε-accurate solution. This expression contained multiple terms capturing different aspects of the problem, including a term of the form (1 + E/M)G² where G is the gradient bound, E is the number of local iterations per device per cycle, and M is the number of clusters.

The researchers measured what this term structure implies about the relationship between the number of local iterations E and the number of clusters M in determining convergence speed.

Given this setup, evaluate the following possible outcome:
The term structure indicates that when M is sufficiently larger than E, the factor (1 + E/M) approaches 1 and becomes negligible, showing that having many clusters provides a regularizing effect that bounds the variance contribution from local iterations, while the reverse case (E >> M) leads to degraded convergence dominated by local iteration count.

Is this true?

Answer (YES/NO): NO